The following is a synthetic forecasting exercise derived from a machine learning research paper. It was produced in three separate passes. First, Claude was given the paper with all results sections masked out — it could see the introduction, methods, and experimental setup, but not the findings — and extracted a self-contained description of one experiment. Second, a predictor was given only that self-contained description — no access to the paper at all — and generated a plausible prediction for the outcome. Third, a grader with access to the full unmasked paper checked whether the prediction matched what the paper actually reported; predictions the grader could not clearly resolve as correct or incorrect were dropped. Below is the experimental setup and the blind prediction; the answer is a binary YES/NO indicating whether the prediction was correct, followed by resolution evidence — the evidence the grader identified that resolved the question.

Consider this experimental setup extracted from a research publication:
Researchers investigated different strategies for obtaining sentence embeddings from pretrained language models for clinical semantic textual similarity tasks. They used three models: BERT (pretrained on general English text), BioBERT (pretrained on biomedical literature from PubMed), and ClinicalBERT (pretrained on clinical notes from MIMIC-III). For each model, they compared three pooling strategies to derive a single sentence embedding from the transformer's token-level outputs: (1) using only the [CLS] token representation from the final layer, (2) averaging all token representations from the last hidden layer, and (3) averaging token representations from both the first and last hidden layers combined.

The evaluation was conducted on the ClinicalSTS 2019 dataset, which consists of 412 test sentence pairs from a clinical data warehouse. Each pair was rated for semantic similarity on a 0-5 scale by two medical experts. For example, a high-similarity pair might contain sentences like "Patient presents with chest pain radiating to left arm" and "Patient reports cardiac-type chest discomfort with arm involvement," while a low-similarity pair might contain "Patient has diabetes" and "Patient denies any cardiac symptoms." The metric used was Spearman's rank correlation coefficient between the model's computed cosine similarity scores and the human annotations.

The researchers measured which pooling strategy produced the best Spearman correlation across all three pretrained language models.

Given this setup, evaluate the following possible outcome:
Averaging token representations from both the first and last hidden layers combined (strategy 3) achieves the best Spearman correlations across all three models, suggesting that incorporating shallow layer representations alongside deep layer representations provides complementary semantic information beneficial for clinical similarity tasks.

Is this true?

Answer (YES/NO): YES